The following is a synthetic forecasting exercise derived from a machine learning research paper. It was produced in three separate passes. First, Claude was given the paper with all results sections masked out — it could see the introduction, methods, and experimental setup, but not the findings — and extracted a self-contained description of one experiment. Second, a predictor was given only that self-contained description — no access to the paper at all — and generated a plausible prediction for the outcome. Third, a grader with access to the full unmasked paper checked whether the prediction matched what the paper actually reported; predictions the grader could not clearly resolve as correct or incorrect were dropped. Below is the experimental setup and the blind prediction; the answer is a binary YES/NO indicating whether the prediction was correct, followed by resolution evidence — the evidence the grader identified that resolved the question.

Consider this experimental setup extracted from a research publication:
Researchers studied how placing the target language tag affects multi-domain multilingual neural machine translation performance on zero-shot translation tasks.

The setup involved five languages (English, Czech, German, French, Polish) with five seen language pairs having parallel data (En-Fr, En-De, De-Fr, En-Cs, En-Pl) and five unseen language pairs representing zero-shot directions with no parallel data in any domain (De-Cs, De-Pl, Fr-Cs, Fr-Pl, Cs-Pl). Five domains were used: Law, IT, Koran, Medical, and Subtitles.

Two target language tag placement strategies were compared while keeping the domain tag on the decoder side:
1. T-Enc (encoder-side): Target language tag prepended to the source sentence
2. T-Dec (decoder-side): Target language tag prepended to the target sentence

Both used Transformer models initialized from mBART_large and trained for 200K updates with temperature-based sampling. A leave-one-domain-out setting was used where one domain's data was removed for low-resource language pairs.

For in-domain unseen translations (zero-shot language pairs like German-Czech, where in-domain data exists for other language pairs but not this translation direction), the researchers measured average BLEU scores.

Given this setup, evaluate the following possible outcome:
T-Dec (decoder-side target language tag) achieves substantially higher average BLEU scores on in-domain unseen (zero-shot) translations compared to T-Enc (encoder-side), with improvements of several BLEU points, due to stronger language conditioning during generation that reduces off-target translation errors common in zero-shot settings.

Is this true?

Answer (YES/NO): NO